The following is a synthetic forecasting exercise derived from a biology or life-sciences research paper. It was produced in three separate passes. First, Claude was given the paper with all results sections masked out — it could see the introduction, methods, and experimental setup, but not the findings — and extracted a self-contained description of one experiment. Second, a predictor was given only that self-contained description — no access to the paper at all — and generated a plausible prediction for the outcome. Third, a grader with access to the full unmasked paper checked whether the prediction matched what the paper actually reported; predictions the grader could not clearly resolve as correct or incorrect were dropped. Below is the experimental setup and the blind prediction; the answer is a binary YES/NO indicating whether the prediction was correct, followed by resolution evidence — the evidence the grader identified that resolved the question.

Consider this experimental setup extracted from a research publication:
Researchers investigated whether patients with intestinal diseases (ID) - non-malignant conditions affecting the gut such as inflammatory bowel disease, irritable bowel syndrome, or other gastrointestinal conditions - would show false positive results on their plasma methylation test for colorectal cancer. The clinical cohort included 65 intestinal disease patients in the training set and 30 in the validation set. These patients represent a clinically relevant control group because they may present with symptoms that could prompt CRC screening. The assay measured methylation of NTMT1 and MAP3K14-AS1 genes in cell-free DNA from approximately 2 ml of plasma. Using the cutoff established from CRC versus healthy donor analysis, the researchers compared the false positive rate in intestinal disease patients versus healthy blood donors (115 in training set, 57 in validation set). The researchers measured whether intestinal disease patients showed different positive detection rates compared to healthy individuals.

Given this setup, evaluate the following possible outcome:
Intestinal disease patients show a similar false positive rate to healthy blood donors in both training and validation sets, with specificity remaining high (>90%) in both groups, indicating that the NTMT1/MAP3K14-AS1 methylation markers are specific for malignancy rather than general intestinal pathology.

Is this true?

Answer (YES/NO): NO